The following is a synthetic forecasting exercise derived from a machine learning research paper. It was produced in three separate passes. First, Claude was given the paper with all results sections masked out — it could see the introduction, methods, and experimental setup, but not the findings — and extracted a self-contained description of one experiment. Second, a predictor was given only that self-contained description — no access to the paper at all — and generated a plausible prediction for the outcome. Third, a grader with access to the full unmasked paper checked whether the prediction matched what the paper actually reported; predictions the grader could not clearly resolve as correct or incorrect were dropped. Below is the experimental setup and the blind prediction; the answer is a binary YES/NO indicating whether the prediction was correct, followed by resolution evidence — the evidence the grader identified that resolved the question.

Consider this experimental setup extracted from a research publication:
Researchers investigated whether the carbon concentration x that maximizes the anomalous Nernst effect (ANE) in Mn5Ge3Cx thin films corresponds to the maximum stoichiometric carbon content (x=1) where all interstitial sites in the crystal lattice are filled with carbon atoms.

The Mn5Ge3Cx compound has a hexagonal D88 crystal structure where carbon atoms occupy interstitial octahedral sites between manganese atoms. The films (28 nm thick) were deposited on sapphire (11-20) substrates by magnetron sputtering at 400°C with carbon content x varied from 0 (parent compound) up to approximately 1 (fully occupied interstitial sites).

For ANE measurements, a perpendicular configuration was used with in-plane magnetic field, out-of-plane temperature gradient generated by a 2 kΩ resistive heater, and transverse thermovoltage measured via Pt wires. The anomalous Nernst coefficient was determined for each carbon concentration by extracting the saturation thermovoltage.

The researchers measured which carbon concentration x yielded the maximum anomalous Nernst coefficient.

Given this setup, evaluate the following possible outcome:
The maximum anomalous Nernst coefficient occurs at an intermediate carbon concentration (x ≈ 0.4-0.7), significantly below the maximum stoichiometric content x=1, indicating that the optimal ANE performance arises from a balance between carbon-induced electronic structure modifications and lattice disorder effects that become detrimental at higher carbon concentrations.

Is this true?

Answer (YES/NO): NO